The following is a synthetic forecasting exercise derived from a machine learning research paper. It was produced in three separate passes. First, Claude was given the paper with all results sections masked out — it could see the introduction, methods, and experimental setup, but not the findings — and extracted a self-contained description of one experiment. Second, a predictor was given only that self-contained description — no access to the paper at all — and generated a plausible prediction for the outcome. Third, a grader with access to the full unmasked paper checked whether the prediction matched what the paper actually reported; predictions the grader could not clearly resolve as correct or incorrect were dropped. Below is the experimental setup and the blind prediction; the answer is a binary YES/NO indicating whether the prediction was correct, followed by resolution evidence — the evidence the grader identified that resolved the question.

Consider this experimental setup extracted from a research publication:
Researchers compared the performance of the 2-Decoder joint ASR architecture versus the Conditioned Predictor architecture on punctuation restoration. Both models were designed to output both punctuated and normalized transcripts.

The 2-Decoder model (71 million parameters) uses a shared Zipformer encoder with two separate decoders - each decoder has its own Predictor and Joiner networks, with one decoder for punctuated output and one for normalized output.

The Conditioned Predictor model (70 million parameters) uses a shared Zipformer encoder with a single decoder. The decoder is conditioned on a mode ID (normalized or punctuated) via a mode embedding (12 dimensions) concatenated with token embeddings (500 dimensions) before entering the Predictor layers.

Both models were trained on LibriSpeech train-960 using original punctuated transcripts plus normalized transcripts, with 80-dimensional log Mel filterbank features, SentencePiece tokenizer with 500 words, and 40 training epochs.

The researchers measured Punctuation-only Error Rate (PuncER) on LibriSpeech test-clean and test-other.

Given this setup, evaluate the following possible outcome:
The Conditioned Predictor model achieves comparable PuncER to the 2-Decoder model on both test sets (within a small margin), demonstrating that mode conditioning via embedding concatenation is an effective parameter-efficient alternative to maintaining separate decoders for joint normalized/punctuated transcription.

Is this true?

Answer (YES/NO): NO